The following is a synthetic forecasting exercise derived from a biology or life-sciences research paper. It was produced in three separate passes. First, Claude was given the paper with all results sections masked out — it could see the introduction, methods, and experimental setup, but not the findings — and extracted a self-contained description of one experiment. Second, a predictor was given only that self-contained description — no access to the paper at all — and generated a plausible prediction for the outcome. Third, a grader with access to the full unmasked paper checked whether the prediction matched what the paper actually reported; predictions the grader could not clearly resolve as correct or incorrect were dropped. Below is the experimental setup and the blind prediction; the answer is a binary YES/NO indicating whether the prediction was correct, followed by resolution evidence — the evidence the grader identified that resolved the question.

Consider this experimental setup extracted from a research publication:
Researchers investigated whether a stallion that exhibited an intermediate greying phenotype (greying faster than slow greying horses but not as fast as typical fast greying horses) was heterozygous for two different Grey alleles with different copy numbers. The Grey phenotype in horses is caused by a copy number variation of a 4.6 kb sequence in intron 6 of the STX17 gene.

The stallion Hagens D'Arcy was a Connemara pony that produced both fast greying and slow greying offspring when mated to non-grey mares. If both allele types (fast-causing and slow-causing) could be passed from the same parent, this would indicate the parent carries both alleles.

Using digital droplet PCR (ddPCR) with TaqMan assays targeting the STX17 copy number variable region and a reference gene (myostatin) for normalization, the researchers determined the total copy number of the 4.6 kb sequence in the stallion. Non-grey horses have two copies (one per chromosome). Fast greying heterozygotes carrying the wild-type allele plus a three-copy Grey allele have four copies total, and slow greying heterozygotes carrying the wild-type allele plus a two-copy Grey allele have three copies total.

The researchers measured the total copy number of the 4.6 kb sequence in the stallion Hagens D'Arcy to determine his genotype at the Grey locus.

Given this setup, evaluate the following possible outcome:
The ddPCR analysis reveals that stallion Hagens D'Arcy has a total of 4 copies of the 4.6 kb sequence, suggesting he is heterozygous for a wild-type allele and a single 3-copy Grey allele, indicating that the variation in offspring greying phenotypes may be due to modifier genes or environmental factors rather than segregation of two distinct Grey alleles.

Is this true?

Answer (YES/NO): NO